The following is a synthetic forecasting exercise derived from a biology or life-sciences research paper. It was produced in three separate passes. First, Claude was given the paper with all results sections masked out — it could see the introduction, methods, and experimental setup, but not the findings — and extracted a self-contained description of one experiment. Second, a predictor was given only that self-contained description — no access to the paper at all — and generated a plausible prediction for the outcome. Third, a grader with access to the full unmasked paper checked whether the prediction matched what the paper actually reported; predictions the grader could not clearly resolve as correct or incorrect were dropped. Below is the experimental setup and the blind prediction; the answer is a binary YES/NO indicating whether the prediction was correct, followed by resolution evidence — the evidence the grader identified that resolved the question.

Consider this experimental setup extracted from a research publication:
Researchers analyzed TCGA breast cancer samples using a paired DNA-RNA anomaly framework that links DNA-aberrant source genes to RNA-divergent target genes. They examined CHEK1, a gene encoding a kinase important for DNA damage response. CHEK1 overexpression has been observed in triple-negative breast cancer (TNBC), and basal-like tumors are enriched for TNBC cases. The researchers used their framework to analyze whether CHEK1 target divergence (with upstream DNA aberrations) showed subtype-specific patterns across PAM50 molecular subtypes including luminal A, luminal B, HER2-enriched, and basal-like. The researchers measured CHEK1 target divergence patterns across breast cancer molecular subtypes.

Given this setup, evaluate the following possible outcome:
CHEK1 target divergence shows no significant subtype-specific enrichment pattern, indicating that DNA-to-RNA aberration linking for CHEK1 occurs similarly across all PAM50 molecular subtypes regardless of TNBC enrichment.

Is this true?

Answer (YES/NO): NO